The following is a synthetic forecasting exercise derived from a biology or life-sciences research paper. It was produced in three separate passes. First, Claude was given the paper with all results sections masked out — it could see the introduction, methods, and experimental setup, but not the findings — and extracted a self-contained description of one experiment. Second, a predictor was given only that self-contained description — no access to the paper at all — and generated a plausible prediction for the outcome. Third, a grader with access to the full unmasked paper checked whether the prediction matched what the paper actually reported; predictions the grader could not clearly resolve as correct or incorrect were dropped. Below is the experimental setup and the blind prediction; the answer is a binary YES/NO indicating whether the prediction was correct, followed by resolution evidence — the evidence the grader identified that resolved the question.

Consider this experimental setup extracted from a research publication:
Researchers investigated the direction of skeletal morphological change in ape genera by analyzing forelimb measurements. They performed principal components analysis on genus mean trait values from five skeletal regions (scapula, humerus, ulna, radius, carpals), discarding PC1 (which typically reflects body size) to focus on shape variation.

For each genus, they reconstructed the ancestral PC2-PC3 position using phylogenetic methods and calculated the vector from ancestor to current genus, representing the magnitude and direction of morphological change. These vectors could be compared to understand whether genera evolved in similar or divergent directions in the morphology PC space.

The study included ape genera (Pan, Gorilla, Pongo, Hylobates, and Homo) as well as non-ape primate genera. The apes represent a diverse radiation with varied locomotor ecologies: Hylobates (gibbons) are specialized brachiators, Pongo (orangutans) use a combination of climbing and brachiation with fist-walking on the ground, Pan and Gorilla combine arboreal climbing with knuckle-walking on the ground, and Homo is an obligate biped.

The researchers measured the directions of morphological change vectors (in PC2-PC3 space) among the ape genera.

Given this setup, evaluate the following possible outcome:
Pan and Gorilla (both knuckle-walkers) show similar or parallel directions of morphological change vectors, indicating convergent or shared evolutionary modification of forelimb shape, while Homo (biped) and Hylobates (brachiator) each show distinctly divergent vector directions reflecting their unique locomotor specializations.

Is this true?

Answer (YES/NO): NO